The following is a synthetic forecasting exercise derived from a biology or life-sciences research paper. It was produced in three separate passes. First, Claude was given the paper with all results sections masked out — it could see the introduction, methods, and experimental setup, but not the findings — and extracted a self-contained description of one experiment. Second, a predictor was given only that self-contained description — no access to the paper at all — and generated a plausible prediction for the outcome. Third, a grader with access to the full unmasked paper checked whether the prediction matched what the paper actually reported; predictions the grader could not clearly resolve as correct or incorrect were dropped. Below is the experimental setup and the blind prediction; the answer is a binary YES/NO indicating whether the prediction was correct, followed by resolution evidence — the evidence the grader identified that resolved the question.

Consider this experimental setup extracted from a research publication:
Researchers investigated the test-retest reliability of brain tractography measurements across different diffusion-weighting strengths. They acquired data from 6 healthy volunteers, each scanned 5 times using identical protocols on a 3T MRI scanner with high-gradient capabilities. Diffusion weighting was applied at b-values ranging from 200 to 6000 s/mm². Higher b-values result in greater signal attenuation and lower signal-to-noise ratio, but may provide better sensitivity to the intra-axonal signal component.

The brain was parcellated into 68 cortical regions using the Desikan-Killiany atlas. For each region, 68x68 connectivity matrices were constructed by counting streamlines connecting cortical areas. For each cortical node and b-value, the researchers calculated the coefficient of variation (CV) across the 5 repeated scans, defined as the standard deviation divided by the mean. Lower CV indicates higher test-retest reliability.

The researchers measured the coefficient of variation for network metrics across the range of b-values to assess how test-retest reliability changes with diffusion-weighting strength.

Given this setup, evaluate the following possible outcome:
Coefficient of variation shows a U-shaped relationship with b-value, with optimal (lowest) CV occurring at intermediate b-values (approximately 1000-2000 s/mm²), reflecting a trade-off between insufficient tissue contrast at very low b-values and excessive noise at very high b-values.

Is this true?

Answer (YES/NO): NO